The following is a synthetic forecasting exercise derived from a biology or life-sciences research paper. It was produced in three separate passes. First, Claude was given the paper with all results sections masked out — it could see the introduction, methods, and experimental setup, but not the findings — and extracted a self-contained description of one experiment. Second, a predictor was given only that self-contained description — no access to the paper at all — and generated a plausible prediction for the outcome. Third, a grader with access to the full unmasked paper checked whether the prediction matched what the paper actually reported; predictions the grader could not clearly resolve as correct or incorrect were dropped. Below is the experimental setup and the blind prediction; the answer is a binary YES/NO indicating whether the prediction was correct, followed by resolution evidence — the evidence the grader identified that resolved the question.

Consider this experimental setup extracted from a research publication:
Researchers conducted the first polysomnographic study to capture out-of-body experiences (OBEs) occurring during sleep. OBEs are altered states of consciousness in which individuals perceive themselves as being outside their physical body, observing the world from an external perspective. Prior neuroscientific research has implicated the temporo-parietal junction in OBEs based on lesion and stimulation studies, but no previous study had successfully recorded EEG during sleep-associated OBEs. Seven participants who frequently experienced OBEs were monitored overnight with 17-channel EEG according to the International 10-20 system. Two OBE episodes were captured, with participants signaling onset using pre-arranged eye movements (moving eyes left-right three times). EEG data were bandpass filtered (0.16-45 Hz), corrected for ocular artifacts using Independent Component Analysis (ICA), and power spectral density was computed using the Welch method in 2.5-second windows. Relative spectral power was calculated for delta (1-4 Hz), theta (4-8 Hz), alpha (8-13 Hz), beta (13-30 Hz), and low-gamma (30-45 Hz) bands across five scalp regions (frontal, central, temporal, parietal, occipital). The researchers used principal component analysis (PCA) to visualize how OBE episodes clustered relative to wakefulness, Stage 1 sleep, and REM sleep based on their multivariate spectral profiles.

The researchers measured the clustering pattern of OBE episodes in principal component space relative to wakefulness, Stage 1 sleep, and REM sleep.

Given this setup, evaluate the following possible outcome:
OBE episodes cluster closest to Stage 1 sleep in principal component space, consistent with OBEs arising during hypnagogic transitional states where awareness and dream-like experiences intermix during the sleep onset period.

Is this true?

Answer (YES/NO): NO